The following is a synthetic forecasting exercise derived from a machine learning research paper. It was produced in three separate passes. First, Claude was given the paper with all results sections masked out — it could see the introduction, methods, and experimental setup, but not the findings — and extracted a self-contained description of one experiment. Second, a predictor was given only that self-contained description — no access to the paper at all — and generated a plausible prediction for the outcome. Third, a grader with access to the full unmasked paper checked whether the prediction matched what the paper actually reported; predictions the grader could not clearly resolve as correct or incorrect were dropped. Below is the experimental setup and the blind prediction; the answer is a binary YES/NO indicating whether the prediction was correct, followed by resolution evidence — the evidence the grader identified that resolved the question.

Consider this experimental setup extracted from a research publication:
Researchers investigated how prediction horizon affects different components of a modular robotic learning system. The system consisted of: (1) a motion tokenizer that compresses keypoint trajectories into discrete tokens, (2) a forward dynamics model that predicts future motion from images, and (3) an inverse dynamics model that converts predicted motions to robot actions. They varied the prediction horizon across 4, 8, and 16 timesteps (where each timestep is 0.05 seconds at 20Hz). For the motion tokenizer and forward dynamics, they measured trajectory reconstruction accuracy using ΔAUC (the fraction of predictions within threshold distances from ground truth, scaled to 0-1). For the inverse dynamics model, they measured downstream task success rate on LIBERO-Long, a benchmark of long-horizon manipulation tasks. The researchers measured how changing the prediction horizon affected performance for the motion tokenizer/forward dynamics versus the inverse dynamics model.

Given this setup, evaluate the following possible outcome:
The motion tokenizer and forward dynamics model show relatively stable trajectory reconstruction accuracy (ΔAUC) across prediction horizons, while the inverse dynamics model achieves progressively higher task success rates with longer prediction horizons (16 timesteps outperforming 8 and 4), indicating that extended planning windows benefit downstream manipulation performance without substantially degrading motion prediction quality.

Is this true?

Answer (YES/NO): NO